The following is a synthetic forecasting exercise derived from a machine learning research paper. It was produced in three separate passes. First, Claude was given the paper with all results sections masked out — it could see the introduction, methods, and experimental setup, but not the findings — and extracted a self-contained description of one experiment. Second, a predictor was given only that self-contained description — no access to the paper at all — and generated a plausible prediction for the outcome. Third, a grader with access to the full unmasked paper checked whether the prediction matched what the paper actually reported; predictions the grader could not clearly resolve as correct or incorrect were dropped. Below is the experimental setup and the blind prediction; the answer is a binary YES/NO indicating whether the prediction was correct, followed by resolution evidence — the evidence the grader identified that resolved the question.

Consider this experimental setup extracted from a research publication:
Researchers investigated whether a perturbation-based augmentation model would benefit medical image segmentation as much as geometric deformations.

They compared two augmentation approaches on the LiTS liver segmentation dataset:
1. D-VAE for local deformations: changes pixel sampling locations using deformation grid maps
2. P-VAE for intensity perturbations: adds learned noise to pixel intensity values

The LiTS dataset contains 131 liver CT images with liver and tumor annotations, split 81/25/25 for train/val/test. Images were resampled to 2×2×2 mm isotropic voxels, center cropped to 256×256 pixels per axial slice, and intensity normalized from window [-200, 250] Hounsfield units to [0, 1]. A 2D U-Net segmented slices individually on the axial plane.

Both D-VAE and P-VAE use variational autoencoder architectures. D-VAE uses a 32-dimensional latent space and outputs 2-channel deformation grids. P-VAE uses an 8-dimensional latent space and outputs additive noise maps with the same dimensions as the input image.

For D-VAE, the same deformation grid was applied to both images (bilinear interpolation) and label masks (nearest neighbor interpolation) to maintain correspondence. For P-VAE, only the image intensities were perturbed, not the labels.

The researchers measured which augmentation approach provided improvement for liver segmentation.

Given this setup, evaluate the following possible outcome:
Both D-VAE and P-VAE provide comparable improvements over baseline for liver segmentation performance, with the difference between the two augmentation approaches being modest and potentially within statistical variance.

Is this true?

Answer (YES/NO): NO